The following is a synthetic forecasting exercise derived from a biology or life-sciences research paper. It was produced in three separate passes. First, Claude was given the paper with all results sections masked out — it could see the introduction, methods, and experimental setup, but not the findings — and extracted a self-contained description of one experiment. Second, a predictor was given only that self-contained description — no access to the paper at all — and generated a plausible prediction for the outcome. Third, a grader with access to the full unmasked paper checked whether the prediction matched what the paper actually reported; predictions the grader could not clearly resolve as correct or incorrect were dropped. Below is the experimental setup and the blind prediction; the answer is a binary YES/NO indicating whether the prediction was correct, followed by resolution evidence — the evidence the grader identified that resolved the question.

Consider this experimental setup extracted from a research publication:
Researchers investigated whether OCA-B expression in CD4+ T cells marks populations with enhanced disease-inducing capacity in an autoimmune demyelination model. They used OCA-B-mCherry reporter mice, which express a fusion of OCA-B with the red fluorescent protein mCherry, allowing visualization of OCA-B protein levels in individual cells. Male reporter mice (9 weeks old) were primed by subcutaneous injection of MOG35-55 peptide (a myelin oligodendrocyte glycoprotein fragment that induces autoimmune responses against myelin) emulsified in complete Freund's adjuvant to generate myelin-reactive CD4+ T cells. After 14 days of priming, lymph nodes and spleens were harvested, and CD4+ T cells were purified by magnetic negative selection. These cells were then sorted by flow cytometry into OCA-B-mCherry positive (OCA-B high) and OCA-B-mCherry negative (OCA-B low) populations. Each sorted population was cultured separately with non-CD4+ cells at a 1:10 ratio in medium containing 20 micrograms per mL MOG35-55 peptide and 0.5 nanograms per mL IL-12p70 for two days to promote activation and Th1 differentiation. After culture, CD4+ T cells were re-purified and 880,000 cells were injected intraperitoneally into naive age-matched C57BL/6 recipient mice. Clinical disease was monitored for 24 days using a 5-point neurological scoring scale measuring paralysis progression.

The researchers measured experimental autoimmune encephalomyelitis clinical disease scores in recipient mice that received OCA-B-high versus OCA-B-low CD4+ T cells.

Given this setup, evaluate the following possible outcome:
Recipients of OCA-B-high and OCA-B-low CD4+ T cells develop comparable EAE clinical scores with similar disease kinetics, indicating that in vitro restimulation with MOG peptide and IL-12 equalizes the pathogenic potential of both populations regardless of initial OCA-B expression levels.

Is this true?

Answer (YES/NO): NO